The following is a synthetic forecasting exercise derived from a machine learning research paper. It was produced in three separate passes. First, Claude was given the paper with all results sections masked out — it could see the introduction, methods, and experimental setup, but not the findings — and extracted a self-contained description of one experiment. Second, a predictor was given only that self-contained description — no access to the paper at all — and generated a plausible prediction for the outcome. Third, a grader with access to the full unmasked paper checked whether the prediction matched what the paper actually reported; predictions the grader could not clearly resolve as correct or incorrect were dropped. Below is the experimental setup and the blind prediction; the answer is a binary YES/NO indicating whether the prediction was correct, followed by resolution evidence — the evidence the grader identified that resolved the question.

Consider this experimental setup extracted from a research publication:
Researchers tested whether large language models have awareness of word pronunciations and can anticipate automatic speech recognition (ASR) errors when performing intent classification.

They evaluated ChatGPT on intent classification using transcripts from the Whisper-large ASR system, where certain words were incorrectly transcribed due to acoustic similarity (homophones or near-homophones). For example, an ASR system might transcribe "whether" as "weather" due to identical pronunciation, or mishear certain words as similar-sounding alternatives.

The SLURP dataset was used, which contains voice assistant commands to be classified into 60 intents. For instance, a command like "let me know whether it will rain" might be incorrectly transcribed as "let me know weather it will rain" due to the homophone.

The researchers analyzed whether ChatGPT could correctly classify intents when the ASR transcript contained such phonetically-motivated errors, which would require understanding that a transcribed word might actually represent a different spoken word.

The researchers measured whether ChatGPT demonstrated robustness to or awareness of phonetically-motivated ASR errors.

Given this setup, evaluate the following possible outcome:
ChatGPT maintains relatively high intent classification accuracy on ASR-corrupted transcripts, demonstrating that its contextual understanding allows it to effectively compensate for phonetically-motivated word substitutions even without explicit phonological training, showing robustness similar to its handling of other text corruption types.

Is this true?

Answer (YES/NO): NO